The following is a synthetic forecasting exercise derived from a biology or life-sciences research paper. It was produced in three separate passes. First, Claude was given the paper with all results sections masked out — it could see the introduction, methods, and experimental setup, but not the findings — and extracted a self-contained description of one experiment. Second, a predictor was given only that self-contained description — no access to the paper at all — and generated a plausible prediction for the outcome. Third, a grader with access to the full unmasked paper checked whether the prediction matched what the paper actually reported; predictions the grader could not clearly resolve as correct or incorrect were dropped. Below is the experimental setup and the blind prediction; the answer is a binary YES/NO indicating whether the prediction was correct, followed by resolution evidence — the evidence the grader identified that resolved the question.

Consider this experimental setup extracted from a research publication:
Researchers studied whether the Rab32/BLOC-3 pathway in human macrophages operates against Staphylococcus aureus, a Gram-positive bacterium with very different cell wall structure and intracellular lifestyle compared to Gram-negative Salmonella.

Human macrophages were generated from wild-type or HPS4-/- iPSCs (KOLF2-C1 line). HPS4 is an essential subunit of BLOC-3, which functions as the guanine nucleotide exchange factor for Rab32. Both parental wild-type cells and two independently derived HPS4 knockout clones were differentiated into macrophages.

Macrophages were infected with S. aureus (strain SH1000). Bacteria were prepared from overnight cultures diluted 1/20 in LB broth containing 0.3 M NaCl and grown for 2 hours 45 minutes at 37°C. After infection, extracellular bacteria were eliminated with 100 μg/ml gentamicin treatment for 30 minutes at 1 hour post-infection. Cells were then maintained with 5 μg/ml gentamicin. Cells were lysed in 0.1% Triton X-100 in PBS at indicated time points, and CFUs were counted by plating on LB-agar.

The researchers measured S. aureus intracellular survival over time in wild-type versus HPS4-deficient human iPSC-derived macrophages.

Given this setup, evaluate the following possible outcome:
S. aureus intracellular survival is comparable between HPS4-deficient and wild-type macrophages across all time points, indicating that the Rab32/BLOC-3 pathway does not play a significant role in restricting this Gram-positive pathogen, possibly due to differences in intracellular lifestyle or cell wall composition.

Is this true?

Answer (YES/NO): NO